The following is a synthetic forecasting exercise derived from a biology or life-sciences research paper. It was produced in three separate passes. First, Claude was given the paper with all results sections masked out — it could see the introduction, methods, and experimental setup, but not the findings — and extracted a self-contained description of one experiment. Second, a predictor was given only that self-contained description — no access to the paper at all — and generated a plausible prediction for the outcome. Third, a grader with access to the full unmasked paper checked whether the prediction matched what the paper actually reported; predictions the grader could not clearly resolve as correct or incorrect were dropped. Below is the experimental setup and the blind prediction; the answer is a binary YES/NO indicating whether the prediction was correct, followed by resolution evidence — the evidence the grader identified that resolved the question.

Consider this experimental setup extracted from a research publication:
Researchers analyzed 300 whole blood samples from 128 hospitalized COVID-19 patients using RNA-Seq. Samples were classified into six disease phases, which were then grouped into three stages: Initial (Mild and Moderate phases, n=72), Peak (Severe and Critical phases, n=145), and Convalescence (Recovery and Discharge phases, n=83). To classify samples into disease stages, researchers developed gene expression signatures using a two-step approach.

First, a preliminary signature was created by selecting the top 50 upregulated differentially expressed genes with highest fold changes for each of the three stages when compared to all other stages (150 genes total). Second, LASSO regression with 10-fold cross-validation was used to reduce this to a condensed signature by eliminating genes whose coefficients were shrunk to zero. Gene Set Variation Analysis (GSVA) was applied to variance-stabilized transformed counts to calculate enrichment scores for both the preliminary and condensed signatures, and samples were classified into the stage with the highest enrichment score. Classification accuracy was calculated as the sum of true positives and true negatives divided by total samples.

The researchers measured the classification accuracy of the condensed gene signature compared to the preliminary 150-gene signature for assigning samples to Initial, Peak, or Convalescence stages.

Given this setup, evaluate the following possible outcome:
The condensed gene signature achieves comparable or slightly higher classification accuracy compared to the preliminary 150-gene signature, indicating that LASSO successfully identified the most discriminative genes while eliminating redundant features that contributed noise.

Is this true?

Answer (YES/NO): YES